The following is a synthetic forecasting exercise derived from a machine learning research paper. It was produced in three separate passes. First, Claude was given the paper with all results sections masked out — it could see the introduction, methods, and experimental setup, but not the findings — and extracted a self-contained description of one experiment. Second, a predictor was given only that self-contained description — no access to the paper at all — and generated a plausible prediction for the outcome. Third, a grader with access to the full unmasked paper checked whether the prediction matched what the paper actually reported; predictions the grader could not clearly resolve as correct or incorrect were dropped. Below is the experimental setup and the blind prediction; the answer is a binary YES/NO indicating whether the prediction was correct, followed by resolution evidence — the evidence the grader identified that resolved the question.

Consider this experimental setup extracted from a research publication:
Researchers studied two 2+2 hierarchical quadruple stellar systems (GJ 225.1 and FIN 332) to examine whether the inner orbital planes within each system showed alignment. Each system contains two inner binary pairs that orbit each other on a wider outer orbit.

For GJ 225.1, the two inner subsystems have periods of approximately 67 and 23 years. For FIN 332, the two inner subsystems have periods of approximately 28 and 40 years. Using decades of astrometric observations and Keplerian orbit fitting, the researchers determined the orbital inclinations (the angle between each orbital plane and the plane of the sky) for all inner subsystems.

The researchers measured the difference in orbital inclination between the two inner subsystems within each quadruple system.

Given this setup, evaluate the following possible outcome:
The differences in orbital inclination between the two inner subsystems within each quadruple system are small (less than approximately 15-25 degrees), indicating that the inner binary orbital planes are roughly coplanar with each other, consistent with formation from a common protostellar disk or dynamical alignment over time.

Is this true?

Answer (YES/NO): YES